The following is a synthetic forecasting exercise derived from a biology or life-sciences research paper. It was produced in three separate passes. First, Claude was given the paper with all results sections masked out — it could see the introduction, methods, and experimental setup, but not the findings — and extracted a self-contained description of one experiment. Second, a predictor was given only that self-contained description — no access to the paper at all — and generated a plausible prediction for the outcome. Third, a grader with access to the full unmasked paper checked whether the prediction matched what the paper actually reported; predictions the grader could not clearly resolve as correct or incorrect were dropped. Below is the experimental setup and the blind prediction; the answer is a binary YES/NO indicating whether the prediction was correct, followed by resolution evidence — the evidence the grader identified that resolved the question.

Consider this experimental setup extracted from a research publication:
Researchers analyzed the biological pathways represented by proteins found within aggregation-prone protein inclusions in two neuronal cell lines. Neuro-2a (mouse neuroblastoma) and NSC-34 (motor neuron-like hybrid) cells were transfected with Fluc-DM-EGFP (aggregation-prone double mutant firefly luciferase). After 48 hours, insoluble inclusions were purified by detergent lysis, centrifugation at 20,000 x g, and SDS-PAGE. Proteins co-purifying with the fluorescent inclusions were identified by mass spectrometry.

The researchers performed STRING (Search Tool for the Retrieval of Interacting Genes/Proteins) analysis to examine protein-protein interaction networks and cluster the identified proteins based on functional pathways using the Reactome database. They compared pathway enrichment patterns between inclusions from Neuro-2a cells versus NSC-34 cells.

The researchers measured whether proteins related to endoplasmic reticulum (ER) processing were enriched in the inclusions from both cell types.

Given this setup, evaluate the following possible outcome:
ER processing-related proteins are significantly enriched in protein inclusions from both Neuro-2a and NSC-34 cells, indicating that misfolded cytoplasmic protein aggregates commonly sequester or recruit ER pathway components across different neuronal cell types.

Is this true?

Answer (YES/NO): NO